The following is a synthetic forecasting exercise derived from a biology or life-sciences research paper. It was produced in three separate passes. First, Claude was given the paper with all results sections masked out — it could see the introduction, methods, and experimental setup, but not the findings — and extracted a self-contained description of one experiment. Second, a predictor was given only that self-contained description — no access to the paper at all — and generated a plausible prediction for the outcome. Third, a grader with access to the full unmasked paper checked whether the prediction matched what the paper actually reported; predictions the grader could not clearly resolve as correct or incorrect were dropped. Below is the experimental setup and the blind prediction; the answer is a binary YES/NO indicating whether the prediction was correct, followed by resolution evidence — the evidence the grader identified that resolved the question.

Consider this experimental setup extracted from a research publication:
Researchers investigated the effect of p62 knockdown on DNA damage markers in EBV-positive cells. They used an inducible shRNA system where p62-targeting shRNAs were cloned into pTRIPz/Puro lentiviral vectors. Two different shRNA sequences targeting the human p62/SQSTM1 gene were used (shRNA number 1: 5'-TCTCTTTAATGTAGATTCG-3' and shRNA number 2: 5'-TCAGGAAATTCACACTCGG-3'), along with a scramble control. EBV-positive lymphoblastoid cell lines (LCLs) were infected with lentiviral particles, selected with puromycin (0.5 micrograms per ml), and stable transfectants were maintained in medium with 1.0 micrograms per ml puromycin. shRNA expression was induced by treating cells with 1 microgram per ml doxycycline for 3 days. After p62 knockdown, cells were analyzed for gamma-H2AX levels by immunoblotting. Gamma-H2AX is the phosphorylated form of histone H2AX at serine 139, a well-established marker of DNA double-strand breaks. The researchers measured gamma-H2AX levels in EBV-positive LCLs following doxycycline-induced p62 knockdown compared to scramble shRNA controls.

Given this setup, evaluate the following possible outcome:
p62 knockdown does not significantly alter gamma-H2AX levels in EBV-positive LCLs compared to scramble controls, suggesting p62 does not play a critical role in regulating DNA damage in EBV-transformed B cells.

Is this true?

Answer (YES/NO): NO